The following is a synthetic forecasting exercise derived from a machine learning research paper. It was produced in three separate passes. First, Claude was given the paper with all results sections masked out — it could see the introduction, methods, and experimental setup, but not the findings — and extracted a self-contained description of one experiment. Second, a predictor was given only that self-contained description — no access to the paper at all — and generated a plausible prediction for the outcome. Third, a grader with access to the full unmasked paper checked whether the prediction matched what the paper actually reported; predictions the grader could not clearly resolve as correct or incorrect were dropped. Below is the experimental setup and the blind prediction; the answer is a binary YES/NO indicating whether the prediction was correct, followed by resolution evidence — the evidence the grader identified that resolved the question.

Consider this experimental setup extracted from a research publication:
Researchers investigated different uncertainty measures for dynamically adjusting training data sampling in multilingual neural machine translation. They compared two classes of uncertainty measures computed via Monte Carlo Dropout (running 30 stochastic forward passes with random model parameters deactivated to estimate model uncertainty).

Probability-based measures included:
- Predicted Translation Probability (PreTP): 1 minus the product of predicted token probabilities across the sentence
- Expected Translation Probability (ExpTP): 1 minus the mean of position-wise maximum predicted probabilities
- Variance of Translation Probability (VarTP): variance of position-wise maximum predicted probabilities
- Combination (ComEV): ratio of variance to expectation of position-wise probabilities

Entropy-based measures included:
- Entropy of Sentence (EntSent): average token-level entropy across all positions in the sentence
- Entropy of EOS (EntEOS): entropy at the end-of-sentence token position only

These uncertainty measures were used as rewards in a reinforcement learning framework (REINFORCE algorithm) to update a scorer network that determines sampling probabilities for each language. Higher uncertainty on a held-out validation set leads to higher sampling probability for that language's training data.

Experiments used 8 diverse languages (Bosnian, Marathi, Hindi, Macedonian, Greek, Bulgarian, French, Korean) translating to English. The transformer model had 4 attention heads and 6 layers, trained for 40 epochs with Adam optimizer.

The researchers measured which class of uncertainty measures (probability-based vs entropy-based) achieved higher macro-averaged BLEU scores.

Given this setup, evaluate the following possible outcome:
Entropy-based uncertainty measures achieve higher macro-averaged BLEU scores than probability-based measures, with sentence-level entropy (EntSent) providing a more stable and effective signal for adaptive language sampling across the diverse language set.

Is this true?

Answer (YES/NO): NO